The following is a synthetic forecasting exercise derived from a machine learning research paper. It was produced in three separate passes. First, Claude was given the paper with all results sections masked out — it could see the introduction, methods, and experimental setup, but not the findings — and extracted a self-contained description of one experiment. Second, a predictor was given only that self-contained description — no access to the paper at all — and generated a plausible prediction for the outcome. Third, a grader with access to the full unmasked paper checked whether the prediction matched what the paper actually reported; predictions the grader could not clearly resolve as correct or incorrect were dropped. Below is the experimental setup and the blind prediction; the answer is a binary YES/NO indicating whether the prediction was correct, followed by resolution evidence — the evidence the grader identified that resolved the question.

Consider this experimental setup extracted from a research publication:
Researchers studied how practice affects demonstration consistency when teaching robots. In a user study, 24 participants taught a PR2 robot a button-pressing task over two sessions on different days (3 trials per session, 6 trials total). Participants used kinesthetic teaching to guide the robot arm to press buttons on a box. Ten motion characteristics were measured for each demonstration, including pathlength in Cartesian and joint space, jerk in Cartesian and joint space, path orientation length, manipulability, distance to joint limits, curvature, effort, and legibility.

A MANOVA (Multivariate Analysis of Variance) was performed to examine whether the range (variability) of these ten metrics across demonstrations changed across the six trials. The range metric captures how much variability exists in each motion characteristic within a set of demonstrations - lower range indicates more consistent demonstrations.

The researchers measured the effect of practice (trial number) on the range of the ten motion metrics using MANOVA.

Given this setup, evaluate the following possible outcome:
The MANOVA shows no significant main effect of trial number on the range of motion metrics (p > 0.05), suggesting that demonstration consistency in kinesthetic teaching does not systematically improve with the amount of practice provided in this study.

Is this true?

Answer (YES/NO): NO